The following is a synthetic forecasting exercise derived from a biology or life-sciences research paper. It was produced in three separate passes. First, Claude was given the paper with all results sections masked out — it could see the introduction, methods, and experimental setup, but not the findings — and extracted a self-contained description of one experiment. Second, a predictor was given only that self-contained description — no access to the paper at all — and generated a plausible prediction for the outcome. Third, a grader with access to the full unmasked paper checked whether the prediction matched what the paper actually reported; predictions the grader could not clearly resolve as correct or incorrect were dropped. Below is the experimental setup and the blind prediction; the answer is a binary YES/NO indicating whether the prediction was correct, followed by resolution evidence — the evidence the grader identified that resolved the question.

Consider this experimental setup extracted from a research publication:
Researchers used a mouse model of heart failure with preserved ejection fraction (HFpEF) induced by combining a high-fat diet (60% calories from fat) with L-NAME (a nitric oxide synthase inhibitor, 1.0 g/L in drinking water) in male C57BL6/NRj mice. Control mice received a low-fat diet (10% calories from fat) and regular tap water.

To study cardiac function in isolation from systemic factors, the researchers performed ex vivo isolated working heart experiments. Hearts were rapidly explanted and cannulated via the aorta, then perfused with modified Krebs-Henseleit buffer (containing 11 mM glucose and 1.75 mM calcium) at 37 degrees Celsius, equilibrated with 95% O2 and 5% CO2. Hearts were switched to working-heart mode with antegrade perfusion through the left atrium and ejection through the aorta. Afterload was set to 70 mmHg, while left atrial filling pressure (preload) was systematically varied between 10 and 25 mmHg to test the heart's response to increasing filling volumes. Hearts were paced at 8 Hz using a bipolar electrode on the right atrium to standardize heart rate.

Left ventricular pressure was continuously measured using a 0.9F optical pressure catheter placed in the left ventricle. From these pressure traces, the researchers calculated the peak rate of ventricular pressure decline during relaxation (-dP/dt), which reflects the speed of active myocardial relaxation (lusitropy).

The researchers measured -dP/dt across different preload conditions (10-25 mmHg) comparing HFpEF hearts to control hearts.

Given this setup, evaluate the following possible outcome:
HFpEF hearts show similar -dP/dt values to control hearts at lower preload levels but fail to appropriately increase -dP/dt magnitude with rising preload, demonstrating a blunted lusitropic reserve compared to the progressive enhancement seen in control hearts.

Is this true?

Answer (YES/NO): NO